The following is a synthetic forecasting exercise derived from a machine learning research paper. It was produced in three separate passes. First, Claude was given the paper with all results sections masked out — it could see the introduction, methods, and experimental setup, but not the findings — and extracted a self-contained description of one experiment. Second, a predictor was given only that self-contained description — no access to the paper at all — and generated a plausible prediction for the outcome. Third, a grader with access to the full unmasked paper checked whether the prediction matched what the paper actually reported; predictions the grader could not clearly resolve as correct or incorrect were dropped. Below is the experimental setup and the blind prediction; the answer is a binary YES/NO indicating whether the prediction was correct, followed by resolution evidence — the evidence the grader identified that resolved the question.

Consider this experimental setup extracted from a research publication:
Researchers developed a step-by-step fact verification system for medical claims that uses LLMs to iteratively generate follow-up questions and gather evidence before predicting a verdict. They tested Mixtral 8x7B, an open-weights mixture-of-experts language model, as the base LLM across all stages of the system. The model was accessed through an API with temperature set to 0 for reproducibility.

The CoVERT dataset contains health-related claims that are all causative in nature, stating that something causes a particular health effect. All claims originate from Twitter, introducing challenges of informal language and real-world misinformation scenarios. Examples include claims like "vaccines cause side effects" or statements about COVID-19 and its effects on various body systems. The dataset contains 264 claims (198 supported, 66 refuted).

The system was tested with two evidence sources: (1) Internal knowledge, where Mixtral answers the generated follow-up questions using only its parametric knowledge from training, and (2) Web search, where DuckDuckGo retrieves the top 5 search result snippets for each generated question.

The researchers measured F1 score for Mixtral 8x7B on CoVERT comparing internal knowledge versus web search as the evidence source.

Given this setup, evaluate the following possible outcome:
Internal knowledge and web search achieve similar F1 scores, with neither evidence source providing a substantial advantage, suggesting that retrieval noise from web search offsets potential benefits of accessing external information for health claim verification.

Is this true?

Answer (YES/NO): YES